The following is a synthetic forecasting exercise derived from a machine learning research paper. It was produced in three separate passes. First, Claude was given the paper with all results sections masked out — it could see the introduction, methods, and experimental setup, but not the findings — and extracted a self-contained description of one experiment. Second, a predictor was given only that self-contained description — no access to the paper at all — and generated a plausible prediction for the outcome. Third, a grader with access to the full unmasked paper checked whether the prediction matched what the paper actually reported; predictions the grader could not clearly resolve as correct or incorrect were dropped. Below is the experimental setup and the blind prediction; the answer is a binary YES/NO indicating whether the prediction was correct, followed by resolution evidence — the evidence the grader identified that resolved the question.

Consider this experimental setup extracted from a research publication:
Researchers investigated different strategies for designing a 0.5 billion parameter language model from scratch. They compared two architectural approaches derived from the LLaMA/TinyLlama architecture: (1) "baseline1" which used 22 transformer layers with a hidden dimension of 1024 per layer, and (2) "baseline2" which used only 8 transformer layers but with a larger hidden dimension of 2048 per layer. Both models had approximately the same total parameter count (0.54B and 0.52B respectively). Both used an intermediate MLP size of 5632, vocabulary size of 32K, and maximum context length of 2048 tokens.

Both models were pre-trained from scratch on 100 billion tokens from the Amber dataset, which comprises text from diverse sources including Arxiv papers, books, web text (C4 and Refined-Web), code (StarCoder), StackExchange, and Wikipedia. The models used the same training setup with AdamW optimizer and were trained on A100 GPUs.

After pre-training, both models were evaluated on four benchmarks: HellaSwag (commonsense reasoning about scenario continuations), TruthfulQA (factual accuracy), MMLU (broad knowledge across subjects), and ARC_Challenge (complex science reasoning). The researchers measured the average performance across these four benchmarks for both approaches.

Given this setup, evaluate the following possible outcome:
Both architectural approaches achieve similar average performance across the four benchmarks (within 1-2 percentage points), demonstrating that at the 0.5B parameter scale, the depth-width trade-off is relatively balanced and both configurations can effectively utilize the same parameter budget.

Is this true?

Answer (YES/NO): YES